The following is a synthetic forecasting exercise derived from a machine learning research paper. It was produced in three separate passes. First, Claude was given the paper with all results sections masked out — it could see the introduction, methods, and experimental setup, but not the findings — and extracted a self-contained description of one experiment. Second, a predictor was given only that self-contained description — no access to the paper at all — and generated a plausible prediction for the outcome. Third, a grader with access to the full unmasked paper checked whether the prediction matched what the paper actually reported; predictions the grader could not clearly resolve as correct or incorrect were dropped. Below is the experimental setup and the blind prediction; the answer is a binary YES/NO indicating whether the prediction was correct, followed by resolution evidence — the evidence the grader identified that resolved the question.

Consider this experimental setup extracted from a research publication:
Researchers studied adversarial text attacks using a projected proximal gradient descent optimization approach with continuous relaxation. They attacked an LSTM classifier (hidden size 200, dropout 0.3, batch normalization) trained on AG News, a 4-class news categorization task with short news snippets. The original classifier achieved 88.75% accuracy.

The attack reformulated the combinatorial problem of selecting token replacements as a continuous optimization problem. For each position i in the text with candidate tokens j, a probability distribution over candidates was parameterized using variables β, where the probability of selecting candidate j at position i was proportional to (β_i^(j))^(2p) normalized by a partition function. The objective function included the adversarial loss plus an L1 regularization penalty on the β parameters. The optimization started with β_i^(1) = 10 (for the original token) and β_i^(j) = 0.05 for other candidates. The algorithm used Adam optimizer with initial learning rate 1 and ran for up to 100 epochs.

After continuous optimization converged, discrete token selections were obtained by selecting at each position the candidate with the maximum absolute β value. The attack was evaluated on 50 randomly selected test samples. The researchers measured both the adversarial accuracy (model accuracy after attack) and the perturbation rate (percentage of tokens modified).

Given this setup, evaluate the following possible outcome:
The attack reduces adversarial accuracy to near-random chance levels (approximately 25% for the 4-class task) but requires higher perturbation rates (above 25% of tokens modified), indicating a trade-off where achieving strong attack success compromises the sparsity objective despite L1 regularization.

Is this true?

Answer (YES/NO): NO